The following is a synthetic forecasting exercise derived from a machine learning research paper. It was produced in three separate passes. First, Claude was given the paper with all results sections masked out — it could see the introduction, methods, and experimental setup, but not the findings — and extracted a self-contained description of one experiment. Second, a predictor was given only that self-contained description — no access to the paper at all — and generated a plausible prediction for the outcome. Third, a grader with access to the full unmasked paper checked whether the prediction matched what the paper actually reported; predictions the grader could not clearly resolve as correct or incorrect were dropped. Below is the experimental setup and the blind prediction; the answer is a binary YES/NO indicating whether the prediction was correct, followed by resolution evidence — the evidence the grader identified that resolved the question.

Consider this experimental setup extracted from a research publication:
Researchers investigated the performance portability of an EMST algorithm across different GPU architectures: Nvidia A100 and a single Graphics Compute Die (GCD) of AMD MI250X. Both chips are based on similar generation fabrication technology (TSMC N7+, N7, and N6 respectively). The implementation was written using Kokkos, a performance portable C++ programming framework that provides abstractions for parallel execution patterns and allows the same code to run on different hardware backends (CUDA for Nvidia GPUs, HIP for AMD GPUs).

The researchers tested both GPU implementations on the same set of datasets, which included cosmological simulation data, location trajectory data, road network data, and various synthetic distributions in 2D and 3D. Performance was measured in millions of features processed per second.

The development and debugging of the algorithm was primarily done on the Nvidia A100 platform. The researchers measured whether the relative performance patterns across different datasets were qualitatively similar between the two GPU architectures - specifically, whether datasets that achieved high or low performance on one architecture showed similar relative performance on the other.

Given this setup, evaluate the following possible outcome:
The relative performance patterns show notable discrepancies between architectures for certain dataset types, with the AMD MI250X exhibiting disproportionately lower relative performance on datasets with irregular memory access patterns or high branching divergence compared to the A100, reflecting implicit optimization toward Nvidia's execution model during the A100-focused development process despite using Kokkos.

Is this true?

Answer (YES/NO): NO